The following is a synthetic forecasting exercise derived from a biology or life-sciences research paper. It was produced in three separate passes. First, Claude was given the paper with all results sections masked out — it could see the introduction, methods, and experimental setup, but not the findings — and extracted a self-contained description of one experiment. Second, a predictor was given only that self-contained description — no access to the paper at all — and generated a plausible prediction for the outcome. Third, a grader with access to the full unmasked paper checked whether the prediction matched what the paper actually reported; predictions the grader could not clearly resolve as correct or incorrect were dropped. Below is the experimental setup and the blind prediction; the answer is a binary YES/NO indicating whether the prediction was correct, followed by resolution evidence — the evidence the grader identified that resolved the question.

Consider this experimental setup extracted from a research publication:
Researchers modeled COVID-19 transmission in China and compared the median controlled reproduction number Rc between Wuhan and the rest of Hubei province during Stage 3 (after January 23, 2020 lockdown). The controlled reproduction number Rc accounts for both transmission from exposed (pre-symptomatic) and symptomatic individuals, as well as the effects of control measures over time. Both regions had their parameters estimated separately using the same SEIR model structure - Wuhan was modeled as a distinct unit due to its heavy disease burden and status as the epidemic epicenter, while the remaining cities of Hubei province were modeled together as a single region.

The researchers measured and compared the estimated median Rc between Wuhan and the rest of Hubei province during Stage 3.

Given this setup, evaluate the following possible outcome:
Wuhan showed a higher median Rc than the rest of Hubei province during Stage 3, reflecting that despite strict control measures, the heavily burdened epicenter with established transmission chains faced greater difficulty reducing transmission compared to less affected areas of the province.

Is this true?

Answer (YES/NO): YES